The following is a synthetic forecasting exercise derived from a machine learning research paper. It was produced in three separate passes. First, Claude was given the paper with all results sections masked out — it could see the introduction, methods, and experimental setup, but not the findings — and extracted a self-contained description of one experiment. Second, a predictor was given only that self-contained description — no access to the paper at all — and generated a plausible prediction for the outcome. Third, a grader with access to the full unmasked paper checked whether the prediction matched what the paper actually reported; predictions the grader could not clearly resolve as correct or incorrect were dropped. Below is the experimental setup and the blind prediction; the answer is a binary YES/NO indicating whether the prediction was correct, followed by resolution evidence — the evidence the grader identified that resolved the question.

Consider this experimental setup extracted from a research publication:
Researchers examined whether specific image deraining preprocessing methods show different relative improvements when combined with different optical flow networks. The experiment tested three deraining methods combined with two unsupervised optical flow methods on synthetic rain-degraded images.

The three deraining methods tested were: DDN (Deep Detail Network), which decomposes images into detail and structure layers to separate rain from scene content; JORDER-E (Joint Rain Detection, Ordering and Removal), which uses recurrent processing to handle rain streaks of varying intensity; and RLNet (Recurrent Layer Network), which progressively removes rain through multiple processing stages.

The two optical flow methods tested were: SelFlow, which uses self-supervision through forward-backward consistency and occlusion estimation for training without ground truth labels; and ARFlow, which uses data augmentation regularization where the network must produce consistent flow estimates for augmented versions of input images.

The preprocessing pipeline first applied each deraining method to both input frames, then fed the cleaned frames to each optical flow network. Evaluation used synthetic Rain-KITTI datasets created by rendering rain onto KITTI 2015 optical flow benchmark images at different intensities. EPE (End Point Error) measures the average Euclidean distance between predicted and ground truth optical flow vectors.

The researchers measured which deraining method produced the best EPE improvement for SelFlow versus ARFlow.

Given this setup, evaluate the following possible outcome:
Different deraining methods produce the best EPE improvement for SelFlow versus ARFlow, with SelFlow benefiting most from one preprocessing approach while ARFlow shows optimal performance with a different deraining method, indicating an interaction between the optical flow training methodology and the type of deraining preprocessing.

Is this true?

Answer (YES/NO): YES